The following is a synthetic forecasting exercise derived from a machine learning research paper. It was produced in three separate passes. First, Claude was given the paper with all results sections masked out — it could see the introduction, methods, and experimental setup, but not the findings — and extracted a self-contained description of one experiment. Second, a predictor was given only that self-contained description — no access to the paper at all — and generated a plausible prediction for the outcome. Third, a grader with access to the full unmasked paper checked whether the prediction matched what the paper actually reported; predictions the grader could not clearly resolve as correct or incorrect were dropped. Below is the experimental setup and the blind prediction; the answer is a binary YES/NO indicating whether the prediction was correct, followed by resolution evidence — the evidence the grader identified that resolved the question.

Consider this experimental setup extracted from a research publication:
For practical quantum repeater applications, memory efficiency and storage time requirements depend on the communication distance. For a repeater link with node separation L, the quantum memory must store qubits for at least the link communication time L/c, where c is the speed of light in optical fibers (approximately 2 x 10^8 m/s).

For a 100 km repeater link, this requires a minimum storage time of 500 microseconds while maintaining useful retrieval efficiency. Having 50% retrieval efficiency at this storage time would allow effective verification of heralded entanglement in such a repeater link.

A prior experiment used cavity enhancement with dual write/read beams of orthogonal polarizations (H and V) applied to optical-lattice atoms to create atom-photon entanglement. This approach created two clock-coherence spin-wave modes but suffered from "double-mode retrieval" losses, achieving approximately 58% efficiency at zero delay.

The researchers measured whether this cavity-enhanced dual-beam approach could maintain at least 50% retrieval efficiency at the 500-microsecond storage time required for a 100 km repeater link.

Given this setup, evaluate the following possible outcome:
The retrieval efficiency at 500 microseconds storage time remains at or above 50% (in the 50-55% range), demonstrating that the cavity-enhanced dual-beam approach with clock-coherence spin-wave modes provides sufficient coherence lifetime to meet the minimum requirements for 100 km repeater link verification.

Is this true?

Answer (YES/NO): YES